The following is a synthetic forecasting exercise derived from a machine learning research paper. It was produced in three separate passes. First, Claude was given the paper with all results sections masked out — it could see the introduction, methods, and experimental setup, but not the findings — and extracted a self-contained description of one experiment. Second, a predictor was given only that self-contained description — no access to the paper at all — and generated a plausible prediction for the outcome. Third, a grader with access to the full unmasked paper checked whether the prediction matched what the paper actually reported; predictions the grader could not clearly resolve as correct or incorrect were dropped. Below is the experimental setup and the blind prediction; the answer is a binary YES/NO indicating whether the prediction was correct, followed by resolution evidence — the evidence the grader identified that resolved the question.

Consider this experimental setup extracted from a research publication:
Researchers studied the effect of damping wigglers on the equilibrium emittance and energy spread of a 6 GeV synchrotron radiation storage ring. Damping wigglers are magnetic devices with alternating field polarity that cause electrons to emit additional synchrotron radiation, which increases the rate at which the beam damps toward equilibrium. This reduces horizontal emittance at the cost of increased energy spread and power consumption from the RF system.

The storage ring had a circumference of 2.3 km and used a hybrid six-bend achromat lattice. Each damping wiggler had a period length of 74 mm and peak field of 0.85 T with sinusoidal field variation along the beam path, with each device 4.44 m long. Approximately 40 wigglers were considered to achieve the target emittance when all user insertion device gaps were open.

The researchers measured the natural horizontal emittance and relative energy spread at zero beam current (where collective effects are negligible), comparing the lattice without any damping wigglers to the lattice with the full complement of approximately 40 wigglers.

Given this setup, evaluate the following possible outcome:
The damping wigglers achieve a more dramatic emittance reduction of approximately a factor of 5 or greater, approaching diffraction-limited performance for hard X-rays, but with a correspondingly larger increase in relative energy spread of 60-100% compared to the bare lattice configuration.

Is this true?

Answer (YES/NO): NO